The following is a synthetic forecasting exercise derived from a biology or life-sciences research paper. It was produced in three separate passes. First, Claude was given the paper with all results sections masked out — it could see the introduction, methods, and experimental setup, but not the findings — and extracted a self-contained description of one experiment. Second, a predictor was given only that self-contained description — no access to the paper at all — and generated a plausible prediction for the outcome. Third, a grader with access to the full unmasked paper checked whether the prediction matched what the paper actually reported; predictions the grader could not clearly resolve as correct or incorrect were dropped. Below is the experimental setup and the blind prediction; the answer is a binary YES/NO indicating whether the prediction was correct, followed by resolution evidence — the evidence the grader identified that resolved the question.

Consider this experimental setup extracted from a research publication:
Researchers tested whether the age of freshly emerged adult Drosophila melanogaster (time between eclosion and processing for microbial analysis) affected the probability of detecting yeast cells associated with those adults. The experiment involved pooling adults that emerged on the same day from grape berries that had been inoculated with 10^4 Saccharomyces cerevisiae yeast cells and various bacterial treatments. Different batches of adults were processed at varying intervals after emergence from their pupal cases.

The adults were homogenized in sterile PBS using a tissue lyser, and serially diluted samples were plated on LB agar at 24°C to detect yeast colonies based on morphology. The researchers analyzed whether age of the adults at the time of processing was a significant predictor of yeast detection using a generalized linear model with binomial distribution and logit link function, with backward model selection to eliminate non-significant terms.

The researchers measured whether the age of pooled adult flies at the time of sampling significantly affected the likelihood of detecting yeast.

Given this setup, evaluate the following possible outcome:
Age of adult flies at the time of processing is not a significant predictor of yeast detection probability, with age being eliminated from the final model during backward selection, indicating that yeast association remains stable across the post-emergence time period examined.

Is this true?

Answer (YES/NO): YES